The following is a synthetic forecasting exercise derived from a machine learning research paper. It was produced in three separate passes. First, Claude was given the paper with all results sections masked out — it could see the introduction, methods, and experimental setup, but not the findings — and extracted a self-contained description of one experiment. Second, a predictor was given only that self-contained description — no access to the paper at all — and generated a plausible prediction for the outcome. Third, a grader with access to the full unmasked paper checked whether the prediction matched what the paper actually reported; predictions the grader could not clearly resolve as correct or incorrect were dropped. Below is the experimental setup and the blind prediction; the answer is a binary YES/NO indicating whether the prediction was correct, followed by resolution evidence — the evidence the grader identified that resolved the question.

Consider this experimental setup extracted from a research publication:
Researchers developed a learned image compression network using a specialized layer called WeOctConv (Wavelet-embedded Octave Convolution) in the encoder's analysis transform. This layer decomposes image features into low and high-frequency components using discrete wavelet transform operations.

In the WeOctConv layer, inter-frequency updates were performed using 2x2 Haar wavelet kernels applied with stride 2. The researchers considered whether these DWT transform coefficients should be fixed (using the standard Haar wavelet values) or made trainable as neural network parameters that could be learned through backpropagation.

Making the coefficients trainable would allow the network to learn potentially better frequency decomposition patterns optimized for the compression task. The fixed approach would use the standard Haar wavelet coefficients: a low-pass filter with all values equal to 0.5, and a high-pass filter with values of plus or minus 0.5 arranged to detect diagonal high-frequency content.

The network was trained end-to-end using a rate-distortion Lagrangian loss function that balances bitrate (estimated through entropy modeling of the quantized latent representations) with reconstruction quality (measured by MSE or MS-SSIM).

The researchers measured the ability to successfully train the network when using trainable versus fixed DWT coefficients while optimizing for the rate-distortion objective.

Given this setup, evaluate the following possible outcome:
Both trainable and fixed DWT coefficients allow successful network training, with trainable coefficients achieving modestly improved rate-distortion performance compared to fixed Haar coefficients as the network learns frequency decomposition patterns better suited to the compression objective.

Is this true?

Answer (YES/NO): NO